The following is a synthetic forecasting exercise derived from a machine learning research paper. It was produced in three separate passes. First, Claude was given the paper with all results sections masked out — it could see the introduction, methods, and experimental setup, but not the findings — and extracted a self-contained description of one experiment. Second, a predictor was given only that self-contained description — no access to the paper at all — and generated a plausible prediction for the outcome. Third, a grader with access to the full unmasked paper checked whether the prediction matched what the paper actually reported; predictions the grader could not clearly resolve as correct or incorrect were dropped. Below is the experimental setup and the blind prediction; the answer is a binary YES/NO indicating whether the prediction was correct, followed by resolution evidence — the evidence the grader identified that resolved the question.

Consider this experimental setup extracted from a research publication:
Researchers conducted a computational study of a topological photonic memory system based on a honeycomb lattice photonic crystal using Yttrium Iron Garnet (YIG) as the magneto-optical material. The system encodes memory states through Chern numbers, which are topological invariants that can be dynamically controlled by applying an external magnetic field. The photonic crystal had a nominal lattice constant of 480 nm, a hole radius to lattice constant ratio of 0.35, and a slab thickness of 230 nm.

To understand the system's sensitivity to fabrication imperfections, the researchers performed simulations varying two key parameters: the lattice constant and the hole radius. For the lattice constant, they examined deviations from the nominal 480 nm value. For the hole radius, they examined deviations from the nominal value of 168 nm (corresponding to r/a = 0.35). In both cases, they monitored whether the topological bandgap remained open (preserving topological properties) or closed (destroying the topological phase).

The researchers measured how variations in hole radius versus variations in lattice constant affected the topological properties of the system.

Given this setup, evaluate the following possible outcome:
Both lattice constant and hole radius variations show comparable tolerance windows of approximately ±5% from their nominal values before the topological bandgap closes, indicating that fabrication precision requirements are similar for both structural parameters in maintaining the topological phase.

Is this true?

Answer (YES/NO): NO